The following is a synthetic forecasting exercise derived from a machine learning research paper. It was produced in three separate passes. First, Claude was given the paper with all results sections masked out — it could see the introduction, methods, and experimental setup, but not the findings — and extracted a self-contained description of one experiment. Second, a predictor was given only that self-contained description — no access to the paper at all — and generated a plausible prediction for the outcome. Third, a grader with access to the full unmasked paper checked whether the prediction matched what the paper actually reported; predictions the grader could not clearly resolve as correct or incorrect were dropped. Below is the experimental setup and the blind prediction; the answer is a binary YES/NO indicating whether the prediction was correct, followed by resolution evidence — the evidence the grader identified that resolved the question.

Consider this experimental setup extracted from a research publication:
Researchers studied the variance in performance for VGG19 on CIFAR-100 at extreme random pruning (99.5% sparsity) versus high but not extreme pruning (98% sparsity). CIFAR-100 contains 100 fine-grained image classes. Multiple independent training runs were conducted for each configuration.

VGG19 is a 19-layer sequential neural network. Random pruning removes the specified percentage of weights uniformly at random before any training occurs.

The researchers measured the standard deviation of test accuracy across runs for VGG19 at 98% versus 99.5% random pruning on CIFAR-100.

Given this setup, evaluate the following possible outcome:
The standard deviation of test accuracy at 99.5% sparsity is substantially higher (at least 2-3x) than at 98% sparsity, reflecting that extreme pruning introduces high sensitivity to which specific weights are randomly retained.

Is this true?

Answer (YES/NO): YES